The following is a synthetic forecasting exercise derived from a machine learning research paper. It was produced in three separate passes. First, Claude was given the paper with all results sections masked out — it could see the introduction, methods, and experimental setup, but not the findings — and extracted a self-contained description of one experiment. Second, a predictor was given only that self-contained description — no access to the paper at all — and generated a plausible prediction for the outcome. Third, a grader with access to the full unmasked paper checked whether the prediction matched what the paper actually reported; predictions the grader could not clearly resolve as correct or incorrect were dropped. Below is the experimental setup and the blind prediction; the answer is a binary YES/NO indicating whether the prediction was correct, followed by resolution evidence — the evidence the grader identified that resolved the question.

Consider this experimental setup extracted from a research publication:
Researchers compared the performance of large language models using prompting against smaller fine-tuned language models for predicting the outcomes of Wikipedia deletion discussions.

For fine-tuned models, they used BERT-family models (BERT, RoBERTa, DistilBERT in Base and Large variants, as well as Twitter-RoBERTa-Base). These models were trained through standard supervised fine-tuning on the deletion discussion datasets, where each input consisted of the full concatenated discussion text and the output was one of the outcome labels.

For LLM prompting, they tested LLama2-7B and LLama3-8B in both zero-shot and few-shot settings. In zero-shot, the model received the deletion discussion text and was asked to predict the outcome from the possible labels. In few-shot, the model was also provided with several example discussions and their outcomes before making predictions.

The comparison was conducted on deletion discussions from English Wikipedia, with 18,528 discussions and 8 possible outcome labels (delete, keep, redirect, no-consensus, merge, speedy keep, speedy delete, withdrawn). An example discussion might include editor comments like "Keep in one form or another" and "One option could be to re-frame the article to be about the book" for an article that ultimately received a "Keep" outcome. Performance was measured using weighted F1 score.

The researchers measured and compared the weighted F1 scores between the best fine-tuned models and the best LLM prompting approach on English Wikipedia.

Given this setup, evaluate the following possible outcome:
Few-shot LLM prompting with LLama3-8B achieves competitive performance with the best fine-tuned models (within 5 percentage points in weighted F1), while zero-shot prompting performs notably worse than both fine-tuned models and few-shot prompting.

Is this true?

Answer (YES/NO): NO